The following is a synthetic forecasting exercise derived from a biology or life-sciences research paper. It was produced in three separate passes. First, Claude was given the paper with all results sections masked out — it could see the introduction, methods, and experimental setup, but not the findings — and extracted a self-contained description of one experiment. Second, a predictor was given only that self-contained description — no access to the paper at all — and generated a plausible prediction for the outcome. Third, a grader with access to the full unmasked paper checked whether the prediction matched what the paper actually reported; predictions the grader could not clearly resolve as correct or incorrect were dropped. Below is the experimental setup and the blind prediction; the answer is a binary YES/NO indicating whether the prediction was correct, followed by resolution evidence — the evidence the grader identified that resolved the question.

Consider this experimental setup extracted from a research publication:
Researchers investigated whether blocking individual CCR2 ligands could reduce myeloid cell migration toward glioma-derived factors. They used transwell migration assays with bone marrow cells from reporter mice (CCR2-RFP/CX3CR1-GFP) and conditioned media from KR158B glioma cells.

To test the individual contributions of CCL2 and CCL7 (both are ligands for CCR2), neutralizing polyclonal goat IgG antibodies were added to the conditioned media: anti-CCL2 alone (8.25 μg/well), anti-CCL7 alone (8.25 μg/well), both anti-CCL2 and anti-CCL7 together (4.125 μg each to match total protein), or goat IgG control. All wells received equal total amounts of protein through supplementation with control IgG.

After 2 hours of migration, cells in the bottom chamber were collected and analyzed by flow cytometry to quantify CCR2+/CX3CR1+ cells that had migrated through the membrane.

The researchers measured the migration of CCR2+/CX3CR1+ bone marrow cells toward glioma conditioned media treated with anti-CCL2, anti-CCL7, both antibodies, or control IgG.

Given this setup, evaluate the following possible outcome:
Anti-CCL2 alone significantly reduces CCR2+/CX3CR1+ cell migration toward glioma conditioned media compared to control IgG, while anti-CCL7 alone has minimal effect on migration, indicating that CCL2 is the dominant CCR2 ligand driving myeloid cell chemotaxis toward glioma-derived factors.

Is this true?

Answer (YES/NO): NO